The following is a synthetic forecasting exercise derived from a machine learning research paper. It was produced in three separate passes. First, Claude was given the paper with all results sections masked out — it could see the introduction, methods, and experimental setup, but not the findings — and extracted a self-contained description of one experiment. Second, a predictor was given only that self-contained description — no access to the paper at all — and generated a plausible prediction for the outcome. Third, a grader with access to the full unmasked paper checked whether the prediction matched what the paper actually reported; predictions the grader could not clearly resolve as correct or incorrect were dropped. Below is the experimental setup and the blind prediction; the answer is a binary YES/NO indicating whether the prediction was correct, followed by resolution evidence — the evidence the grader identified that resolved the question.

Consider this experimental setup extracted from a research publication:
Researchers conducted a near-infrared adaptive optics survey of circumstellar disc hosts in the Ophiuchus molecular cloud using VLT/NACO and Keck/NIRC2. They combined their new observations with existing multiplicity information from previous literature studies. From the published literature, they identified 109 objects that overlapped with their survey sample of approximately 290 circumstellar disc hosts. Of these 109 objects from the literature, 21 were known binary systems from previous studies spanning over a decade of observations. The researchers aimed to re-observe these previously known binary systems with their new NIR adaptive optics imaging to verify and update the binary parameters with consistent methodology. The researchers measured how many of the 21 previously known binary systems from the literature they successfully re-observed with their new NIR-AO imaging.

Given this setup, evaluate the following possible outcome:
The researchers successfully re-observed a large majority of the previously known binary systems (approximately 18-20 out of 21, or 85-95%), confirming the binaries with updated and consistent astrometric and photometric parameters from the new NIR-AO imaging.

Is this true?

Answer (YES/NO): NO